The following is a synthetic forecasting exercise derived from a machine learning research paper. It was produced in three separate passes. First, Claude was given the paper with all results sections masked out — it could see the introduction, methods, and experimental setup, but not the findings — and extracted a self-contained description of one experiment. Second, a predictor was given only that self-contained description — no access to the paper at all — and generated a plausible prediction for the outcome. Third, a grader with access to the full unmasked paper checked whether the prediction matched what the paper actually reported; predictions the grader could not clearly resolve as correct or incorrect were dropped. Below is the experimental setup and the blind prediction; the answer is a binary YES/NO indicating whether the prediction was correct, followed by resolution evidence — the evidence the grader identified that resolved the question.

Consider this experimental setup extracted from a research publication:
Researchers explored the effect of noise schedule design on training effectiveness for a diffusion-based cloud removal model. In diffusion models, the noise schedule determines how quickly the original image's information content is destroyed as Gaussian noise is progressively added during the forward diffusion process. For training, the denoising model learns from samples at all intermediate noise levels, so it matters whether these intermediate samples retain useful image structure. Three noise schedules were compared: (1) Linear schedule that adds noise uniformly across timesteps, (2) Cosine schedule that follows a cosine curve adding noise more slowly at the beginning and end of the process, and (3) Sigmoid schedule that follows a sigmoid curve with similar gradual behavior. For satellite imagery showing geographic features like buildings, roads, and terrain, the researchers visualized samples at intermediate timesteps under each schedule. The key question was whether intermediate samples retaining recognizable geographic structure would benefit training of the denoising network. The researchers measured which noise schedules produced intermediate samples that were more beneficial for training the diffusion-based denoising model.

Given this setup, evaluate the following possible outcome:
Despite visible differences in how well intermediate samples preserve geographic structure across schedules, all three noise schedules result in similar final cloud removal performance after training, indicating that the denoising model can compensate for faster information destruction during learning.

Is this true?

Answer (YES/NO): NO